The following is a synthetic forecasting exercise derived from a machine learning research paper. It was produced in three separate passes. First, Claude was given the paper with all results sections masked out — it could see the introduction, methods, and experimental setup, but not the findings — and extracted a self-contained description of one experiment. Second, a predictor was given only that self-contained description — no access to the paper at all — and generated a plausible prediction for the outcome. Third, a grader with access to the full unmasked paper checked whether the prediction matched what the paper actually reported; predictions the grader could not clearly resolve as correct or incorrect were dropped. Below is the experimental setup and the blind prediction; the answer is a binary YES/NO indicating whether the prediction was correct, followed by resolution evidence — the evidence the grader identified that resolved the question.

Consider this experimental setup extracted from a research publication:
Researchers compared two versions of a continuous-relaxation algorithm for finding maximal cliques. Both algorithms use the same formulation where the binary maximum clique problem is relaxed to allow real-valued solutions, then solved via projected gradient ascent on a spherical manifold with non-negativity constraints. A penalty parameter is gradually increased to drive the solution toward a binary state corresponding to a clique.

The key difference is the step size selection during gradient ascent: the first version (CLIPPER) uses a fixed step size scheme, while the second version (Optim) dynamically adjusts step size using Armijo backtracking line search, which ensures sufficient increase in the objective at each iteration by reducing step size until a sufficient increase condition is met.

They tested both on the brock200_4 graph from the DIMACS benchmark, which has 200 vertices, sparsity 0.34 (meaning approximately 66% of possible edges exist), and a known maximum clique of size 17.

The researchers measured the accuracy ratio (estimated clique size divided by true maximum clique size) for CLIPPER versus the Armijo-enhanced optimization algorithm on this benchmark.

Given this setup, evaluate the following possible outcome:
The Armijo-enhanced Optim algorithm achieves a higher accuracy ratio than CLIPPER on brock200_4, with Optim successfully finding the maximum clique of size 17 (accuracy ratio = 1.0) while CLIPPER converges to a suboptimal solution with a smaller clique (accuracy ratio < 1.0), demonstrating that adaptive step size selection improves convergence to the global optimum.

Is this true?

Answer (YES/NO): NO